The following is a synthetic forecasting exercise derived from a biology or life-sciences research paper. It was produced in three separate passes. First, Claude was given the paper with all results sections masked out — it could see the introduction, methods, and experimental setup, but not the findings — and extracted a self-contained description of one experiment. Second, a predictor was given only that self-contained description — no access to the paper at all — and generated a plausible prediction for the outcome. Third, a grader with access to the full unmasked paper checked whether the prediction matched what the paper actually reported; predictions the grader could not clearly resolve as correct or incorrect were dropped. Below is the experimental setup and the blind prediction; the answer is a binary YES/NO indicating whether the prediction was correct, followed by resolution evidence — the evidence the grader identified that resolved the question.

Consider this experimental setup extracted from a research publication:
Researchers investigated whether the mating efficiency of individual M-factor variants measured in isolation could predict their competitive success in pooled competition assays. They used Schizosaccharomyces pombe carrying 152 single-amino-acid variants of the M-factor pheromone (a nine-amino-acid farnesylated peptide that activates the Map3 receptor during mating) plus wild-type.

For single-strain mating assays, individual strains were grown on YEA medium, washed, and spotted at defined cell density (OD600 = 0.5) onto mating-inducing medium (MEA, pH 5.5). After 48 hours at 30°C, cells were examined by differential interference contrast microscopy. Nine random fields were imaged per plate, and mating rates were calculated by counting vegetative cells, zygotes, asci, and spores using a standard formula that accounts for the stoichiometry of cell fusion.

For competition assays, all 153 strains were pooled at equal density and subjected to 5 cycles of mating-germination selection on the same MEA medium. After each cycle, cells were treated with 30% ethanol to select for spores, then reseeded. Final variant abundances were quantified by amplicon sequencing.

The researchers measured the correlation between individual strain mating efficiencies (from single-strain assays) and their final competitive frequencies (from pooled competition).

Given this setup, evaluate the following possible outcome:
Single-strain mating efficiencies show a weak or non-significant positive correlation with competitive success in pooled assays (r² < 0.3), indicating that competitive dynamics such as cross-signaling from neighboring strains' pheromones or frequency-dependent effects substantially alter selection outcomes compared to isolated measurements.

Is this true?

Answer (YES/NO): NO